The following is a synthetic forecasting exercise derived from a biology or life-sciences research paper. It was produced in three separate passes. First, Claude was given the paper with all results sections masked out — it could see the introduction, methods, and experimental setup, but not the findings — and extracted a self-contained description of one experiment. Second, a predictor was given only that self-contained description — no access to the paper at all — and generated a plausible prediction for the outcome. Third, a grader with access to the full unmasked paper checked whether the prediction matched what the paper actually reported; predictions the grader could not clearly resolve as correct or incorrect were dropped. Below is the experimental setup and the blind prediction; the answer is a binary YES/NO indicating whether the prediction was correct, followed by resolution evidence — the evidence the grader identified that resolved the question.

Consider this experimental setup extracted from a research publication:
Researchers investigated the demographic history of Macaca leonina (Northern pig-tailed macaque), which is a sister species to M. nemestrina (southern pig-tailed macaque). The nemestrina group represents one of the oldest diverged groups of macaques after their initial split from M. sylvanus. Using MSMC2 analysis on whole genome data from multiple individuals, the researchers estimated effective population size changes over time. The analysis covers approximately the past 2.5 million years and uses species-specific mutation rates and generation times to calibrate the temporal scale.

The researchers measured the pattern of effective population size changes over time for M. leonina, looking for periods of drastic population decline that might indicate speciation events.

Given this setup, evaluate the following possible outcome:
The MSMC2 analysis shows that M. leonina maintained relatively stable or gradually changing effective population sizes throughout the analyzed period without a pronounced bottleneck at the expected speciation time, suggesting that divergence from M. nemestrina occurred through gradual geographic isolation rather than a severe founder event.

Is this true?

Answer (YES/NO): NO